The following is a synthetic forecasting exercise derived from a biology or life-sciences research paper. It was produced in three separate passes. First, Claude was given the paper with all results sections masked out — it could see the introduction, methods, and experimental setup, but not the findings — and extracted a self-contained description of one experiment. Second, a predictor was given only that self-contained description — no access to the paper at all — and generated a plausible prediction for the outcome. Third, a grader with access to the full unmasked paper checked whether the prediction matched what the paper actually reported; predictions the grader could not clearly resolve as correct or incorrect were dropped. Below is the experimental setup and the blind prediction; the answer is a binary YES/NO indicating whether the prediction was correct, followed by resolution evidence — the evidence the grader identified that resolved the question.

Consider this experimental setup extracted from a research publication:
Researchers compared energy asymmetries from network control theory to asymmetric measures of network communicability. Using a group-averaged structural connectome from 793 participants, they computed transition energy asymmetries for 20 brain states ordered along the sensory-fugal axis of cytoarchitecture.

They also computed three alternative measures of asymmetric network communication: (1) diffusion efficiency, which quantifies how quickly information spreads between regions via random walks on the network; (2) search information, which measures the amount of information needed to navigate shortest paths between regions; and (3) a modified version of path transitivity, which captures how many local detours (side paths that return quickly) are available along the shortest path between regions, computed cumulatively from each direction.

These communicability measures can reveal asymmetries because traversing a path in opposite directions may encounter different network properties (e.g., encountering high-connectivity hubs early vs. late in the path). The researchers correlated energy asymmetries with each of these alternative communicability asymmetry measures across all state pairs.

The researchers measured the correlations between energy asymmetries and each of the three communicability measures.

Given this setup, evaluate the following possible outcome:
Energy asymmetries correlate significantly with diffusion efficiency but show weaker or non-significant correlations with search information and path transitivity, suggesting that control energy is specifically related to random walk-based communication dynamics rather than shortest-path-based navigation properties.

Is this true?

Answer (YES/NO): NO